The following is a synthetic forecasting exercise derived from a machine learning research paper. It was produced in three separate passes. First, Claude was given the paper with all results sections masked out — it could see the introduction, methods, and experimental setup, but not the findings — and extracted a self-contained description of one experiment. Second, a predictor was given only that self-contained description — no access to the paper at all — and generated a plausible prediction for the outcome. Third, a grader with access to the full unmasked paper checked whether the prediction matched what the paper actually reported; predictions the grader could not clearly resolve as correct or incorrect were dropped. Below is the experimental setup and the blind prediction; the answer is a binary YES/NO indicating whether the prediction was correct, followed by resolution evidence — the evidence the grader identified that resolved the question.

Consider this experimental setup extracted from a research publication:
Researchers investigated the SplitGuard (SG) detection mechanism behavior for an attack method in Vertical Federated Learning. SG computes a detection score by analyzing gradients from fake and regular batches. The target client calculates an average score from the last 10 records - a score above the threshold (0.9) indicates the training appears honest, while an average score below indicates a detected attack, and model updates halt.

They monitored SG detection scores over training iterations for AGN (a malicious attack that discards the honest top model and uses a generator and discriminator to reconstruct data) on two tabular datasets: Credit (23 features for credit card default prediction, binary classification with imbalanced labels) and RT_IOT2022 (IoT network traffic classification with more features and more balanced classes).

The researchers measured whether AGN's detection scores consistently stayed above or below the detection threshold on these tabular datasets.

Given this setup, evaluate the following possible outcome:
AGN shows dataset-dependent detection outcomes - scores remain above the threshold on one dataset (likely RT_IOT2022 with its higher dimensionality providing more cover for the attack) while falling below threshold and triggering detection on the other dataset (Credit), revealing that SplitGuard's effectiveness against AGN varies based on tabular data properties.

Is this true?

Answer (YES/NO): NO